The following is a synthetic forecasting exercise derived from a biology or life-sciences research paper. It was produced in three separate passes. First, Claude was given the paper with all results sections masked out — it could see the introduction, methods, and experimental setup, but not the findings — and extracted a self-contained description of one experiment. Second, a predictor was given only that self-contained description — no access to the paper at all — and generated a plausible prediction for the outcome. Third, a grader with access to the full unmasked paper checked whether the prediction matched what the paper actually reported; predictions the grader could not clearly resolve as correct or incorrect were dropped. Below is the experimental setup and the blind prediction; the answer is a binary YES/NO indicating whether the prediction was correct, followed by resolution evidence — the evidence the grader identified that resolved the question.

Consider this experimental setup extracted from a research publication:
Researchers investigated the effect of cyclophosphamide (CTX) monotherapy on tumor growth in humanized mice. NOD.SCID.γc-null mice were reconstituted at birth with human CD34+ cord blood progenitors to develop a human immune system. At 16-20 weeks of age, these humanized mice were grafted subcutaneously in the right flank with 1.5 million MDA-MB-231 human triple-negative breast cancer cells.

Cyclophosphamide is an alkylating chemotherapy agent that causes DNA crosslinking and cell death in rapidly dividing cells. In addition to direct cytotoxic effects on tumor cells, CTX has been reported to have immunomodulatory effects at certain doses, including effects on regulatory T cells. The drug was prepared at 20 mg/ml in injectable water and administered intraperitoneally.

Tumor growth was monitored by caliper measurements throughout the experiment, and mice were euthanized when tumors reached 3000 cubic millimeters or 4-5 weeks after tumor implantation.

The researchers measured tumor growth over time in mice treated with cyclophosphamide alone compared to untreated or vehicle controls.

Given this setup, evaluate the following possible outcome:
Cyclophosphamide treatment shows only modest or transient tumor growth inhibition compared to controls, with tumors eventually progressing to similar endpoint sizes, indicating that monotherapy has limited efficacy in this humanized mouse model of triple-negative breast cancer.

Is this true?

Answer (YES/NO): YES